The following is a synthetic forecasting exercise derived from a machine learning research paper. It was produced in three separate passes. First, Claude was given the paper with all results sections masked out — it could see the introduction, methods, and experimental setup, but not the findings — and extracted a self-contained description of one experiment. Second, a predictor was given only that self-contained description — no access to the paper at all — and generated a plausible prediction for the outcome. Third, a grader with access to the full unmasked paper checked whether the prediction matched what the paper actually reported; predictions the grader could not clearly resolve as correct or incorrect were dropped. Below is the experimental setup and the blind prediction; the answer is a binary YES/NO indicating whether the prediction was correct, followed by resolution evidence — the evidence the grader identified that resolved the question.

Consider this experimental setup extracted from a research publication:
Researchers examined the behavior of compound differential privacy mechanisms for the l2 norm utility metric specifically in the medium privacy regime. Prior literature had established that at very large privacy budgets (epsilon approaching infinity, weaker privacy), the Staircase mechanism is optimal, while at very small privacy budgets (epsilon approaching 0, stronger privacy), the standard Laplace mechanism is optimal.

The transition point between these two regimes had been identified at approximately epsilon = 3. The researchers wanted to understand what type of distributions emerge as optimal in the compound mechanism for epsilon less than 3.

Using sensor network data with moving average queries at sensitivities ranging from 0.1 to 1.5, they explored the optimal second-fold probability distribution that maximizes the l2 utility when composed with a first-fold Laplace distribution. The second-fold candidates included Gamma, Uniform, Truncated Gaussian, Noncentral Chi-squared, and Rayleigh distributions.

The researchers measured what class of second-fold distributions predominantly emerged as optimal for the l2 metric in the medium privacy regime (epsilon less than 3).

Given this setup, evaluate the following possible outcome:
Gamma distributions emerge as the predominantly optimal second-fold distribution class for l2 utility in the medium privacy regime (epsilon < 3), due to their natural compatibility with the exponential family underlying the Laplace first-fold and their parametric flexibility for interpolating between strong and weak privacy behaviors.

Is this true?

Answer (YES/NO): YES